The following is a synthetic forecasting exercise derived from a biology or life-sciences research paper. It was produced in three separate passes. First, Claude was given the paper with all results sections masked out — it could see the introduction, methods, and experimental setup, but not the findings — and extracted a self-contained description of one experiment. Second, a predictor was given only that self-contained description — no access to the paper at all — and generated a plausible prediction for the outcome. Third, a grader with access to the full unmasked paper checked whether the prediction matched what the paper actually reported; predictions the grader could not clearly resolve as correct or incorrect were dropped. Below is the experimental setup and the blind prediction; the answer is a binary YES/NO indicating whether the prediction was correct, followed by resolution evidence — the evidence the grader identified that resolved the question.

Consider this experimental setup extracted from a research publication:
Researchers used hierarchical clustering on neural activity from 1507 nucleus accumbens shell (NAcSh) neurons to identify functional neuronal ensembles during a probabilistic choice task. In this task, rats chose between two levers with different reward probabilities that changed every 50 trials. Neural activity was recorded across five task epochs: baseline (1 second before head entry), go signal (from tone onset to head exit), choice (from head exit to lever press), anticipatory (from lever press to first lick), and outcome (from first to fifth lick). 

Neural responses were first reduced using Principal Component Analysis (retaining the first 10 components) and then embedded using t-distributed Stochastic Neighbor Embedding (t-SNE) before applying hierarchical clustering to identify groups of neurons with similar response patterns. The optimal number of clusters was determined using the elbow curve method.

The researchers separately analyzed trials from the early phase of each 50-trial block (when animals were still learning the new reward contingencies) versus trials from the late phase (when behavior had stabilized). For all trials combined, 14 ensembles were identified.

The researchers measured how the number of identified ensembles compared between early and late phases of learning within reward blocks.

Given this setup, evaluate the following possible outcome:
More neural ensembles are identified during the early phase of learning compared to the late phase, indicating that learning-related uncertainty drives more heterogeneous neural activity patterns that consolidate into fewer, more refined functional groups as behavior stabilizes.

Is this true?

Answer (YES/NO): YES